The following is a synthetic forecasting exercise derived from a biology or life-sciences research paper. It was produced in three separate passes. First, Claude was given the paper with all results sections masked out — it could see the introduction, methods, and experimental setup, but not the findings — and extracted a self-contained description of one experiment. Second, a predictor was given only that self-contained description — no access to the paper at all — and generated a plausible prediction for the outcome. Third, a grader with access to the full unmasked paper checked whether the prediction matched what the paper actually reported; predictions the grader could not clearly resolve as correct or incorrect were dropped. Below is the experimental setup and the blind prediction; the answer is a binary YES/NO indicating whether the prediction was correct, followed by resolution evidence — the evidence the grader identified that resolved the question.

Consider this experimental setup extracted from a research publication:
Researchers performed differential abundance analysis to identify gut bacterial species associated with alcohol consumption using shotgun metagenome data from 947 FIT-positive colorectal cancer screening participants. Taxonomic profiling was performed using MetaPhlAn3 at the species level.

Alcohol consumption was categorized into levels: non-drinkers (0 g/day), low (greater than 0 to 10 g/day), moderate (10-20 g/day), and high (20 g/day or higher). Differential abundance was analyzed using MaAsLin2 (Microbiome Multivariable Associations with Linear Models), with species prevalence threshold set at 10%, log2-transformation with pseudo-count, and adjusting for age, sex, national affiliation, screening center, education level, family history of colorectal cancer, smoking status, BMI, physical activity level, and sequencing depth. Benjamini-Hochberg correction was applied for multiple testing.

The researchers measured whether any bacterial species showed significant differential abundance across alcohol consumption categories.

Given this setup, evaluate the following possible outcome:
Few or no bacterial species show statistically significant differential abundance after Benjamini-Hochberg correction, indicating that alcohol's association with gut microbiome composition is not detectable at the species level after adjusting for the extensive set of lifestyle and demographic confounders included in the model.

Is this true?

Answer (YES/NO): NO